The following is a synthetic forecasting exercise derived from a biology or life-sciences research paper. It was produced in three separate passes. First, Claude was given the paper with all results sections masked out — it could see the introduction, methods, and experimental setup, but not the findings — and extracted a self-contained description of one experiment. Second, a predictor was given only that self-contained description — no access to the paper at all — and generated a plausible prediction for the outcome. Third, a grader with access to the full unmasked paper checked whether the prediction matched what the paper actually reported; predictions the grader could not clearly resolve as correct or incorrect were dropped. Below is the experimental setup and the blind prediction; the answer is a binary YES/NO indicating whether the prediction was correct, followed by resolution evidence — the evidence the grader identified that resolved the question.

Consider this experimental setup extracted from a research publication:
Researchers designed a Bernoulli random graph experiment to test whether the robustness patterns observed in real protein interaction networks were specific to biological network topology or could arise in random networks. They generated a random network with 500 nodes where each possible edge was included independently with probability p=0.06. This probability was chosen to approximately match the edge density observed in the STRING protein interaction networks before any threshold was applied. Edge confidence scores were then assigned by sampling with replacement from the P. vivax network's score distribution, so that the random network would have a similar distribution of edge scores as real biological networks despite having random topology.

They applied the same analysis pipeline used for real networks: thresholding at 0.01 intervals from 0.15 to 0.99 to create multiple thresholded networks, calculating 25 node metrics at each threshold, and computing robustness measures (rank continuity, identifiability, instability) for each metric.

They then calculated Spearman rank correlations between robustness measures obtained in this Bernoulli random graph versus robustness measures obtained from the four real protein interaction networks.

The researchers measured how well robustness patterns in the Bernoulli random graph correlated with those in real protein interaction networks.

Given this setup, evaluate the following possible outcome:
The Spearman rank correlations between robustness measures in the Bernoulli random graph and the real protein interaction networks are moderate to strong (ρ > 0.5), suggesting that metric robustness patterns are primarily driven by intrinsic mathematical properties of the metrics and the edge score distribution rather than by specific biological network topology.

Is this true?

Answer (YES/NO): NO